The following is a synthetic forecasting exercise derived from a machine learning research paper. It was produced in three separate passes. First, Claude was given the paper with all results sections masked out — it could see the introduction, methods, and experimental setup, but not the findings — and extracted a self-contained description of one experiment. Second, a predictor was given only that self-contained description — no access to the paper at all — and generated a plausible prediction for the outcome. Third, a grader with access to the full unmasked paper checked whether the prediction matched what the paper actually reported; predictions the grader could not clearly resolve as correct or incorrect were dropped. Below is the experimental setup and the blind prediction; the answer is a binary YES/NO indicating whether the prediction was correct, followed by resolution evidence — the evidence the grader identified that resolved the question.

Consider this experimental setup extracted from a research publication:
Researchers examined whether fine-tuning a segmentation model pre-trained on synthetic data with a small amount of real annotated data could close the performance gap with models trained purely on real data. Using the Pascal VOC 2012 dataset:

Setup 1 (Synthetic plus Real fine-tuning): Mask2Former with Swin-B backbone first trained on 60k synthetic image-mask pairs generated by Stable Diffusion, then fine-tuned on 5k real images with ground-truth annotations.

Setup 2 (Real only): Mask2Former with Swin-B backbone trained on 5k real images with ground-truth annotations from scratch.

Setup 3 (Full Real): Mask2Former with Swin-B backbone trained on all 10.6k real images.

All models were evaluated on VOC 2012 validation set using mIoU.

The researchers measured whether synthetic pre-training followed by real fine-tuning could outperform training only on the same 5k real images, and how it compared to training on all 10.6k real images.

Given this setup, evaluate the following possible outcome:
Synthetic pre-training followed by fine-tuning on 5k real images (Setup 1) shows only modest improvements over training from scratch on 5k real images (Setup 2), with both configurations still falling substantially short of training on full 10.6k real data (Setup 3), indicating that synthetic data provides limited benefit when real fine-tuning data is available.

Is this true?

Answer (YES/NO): NO